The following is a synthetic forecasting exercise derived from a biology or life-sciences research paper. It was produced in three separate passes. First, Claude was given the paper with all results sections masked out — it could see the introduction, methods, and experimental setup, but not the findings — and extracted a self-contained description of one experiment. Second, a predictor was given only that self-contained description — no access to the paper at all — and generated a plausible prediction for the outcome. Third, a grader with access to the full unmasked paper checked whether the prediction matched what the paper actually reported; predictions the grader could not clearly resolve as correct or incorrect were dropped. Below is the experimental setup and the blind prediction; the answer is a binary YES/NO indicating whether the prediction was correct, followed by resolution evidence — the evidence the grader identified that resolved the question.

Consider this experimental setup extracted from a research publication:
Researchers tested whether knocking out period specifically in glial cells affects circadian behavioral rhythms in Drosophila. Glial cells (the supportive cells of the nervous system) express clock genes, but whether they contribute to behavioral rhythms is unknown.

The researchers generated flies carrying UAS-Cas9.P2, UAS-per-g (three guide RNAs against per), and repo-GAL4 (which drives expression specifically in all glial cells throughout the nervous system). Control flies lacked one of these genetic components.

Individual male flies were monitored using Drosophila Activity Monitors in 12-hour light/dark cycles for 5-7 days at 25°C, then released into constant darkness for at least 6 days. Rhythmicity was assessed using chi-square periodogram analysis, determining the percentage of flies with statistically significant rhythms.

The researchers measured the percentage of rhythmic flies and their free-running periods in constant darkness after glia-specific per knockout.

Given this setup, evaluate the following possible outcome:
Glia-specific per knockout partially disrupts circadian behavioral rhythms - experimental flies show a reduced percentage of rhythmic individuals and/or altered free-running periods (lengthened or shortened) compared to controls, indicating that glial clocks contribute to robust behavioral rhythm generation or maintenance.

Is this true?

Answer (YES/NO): NO